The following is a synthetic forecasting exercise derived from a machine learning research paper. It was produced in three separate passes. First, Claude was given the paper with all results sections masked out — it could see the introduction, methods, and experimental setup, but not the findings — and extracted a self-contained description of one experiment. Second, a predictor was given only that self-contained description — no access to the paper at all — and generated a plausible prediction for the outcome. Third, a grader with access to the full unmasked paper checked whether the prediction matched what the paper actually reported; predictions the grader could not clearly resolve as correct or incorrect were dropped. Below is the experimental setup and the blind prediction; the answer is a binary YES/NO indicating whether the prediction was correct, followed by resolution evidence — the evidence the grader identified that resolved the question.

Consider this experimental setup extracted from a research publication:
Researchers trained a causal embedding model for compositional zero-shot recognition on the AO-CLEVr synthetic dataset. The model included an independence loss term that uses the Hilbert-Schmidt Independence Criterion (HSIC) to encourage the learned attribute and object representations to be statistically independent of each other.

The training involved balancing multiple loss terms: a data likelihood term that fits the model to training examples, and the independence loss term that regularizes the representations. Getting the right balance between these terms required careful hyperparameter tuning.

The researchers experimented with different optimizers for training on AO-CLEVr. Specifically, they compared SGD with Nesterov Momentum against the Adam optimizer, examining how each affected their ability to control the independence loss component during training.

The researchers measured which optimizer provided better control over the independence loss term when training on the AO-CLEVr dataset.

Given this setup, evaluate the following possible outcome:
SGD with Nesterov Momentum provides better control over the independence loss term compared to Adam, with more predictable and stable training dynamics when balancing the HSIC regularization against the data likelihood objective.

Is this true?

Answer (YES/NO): YES